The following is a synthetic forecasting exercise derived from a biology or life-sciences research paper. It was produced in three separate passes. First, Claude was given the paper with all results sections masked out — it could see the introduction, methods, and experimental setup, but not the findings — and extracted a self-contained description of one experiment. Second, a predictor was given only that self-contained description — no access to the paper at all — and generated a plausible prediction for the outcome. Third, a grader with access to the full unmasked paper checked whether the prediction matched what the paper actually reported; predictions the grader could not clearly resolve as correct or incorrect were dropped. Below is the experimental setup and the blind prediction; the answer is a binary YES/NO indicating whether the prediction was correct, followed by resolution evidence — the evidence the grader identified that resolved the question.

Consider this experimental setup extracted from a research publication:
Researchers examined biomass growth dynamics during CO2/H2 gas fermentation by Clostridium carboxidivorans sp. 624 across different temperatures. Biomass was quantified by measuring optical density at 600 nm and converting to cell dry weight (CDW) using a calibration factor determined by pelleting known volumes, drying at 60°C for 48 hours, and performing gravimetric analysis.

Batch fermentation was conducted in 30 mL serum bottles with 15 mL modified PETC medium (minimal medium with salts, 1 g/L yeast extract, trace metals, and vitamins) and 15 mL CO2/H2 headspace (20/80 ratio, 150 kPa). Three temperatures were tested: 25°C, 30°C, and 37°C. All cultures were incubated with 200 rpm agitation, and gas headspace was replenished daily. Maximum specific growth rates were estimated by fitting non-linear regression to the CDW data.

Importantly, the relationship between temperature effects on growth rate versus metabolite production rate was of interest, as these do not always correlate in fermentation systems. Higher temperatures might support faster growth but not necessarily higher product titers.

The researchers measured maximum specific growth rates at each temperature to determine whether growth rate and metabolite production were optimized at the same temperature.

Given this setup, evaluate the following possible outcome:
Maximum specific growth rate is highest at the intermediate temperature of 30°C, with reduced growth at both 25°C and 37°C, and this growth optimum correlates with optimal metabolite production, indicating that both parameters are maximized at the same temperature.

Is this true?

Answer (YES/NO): NO